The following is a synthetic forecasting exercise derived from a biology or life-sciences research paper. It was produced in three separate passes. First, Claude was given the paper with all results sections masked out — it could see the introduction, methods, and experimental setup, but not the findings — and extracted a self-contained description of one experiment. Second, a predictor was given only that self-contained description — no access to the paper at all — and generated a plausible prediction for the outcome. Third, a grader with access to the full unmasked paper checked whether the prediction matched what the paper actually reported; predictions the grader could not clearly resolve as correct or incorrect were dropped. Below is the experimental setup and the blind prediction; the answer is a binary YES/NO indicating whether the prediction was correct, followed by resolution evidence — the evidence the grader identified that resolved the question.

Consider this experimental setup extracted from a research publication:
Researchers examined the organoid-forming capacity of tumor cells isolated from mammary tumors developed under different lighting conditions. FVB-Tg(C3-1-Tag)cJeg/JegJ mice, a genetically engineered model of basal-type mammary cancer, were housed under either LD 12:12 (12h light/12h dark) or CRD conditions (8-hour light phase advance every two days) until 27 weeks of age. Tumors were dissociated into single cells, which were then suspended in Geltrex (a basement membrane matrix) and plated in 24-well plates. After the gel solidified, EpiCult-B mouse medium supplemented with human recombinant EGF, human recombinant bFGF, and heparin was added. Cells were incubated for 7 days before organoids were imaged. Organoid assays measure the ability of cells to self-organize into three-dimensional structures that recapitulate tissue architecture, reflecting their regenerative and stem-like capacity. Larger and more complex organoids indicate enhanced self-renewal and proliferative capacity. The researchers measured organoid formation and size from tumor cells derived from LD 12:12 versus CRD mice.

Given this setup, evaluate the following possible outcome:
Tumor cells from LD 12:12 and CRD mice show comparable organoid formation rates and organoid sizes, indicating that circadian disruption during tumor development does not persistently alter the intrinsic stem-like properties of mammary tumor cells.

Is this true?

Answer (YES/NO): NO